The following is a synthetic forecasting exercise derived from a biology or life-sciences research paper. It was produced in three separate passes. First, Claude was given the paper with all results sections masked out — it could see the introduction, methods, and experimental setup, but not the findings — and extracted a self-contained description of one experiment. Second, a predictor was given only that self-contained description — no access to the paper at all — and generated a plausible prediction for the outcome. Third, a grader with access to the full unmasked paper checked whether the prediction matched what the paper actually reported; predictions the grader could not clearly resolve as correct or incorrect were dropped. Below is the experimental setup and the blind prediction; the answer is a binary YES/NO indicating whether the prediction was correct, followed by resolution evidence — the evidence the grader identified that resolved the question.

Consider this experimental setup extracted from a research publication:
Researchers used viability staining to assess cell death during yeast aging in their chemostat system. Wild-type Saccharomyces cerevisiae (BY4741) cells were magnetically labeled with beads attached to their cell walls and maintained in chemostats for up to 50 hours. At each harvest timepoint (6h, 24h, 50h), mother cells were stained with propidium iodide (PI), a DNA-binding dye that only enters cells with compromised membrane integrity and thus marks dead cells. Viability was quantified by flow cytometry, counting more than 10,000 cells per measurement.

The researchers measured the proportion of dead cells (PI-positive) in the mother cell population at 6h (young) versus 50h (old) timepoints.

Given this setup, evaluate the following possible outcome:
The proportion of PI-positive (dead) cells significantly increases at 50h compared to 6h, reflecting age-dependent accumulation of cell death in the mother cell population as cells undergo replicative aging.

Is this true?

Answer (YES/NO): YES